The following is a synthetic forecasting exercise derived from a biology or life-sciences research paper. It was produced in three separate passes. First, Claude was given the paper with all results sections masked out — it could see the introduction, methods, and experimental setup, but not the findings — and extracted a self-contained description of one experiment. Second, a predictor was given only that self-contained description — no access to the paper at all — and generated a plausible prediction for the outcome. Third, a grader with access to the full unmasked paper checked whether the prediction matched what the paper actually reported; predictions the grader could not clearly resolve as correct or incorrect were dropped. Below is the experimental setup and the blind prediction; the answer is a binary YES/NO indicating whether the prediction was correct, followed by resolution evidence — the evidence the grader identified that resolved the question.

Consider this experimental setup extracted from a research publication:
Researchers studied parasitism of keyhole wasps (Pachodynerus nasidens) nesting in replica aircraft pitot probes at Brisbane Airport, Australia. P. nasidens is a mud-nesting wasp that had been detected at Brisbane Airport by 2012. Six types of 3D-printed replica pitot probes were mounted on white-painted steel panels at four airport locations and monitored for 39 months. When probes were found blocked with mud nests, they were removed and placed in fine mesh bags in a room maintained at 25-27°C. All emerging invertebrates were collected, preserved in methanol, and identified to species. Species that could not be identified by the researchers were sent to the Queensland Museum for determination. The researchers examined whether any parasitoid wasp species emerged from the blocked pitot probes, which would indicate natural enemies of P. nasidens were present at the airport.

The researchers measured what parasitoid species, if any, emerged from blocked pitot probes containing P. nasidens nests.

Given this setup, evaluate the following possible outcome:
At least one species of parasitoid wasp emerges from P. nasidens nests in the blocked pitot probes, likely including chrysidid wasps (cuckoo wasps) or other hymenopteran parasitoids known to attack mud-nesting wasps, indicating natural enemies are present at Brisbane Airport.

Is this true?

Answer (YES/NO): YES